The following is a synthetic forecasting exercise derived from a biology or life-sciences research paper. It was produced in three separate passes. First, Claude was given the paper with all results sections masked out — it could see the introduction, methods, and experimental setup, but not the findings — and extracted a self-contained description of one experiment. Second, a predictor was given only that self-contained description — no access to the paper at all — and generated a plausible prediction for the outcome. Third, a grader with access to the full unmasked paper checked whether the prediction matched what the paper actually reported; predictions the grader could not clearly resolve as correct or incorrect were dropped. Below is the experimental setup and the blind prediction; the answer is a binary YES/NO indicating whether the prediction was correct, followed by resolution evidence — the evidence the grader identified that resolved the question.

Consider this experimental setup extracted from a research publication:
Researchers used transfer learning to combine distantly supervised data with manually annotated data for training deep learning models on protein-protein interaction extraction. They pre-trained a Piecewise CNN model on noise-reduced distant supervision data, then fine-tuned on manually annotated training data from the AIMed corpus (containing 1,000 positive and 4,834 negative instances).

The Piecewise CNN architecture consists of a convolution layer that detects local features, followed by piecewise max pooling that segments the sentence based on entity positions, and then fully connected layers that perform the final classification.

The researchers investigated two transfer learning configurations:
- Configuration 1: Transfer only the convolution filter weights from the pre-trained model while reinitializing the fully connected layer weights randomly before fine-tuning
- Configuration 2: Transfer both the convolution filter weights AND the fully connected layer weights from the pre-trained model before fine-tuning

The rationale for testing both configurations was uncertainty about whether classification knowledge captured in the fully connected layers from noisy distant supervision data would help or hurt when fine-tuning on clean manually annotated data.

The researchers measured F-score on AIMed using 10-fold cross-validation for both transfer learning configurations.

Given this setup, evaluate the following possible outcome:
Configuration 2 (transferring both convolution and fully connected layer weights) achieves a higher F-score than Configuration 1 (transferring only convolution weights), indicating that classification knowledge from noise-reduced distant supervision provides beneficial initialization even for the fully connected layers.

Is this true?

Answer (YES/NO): YES